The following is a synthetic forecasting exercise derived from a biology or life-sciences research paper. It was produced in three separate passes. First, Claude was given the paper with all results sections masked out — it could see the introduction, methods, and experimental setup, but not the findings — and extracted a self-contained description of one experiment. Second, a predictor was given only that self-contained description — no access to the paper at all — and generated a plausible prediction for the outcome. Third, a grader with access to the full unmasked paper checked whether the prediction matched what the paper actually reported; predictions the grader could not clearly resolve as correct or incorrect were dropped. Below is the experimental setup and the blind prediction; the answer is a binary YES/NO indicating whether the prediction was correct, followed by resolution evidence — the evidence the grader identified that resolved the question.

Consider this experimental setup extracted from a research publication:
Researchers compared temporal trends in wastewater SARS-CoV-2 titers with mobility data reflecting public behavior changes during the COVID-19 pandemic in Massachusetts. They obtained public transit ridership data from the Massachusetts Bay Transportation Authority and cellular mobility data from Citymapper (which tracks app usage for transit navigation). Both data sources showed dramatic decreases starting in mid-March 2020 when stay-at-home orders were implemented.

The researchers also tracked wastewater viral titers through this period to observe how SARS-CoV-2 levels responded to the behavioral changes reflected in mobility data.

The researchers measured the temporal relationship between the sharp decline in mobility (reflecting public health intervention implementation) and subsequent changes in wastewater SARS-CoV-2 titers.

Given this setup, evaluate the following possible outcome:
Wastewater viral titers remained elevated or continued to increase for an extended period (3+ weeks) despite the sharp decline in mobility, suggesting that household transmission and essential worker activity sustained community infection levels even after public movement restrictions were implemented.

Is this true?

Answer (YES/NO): YES